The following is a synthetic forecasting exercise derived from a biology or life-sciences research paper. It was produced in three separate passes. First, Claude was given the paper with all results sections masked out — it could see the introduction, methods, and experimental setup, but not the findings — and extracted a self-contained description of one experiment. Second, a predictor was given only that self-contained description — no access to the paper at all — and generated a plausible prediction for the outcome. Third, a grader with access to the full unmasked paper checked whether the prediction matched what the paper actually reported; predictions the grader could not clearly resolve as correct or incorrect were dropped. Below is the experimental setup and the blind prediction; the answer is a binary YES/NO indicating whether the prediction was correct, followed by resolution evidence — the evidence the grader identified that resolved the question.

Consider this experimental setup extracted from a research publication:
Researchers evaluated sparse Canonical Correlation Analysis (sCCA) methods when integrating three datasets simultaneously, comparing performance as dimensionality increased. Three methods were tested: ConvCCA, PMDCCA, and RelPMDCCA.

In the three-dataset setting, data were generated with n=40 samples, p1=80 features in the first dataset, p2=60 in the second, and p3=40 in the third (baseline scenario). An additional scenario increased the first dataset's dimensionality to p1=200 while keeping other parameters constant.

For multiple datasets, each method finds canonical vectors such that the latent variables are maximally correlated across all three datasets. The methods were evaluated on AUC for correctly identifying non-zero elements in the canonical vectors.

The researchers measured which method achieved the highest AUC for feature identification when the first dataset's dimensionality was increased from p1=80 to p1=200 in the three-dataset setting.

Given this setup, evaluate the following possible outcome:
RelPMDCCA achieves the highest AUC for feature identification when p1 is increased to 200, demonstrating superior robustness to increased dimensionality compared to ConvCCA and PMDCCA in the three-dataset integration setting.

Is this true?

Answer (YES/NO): NO